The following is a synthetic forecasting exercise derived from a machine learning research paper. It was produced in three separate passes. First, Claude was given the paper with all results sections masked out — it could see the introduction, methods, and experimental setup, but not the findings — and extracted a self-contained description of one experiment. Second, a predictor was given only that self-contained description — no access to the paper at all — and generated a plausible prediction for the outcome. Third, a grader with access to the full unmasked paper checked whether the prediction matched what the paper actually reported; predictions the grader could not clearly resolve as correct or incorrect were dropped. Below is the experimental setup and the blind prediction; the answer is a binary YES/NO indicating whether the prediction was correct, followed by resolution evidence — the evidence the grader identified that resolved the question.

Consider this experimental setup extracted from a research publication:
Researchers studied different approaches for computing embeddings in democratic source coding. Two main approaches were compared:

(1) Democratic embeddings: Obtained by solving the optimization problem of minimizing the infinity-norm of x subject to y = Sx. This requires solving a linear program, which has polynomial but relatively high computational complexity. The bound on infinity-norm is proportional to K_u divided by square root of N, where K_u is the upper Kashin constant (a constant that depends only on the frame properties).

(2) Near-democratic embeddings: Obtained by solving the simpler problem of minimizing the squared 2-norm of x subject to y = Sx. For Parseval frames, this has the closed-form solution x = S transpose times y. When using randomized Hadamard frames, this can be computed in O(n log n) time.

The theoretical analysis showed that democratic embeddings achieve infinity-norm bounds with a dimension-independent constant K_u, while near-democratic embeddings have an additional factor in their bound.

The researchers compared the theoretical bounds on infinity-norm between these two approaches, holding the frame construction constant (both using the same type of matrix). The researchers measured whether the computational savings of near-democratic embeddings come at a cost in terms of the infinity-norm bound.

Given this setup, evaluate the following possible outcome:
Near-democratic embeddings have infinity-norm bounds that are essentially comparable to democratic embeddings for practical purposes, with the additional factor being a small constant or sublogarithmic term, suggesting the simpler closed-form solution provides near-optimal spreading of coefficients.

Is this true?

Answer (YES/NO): NO